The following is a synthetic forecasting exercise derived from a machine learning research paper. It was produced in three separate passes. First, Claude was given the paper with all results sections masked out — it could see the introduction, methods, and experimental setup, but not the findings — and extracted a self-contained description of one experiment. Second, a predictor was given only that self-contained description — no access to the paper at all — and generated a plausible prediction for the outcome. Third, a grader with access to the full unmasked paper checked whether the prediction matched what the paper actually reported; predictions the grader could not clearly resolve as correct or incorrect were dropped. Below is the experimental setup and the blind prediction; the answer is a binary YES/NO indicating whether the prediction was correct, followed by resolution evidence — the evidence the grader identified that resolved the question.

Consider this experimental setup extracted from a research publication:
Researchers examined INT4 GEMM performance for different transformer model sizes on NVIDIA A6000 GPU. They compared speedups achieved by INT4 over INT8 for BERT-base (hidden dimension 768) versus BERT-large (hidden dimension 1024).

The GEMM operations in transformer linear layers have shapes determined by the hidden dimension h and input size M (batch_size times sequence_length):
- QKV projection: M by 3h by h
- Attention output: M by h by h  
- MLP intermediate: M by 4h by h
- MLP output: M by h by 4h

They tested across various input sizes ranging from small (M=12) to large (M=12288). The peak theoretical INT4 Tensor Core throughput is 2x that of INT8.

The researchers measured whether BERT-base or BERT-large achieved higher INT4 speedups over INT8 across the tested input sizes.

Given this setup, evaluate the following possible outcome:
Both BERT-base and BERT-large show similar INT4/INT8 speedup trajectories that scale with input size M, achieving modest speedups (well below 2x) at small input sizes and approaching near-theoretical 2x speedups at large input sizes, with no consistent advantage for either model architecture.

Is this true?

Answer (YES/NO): NO